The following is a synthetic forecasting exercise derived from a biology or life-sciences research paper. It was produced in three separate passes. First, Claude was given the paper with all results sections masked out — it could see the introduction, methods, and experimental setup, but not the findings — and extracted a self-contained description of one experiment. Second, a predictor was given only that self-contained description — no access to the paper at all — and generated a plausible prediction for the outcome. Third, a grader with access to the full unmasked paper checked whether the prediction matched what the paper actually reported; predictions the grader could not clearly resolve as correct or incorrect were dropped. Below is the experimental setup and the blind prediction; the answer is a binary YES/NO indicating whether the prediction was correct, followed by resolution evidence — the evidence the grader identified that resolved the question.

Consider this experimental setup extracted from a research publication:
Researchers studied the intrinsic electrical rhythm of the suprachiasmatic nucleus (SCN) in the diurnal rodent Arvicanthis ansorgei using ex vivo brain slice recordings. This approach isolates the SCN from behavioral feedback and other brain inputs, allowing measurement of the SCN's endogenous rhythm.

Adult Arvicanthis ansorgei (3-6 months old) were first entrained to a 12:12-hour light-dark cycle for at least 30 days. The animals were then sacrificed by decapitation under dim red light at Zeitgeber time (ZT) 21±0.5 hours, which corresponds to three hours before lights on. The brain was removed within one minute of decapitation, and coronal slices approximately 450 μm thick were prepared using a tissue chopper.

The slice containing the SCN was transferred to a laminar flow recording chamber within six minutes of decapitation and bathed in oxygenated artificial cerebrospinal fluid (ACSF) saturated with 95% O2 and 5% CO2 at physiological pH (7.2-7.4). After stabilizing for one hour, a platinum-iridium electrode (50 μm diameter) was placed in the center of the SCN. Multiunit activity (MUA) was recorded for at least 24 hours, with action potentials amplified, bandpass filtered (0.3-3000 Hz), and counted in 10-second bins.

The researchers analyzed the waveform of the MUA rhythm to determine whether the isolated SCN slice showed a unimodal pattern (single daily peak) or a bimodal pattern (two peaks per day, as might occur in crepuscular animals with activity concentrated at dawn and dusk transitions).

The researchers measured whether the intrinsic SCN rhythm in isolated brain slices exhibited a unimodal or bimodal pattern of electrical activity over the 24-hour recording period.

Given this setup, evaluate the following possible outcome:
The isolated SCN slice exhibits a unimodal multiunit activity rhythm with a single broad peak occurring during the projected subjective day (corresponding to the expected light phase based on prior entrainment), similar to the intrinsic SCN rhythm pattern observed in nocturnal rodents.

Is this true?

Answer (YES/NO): YES